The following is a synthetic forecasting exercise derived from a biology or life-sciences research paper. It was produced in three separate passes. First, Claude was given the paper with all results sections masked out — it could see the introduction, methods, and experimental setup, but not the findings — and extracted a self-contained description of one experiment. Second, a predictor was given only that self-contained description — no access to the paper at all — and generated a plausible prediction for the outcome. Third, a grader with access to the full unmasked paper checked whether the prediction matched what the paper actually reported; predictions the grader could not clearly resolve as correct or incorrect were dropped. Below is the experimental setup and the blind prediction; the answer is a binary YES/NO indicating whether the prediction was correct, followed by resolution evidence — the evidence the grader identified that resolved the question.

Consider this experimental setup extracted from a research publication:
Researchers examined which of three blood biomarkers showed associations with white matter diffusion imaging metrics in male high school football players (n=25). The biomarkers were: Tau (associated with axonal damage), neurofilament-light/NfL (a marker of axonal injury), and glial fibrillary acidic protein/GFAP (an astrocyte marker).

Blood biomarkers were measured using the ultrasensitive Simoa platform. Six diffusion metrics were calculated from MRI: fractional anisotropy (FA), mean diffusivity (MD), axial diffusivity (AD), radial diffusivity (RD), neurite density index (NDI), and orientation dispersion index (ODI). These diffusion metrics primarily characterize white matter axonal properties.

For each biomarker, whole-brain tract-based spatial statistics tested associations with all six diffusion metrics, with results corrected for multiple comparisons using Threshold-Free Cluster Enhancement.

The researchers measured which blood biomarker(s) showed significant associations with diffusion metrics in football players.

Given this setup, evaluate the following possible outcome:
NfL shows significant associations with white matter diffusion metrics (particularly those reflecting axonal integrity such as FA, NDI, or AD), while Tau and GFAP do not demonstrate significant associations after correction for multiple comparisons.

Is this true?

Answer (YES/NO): NO